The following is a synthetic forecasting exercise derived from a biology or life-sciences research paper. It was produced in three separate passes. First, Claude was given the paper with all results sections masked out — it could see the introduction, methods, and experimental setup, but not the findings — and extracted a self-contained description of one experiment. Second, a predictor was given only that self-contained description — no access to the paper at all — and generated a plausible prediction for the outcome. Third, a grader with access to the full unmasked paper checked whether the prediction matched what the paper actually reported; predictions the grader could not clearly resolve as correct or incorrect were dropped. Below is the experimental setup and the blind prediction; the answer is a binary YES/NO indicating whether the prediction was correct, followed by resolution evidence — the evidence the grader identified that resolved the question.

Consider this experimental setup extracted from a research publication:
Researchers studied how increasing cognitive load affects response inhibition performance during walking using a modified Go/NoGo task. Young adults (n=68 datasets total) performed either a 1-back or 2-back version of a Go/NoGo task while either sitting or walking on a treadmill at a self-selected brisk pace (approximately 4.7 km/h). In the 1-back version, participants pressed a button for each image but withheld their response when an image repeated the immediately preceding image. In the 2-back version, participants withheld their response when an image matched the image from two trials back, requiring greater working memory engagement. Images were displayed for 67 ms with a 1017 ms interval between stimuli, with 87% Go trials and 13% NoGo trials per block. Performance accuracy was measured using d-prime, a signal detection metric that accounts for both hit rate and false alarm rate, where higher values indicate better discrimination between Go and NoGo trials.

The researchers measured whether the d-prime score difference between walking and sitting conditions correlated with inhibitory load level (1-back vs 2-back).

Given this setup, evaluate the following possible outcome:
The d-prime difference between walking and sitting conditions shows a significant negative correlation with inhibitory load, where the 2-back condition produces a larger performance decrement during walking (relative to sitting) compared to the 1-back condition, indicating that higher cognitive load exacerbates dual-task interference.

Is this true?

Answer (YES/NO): NO